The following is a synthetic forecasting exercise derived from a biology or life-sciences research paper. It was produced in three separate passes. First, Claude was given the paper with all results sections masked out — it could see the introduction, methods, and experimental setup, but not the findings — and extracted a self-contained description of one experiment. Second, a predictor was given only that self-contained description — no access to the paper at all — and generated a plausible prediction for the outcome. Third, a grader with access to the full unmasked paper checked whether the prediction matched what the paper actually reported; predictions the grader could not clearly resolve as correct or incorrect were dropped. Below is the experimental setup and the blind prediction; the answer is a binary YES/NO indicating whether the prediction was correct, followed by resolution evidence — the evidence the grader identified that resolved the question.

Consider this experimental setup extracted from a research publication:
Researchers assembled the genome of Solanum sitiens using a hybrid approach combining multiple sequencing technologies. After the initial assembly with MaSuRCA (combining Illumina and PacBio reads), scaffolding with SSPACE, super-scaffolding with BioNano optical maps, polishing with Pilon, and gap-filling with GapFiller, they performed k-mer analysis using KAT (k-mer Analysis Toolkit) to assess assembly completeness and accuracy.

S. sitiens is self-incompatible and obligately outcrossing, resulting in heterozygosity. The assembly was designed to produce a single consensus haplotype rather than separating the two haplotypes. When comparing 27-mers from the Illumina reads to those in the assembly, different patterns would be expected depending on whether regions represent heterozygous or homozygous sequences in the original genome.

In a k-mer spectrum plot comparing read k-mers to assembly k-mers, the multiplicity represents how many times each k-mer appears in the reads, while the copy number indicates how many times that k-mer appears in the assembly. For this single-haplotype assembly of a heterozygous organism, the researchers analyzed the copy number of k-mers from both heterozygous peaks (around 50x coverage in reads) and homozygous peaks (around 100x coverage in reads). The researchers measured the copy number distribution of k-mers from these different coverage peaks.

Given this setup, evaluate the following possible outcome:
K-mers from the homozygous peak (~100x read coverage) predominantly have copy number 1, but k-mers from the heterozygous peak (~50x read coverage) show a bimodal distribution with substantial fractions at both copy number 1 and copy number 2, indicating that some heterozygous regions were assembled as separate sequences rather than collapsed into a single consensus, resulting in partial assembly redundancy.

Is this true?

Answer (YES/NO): NO